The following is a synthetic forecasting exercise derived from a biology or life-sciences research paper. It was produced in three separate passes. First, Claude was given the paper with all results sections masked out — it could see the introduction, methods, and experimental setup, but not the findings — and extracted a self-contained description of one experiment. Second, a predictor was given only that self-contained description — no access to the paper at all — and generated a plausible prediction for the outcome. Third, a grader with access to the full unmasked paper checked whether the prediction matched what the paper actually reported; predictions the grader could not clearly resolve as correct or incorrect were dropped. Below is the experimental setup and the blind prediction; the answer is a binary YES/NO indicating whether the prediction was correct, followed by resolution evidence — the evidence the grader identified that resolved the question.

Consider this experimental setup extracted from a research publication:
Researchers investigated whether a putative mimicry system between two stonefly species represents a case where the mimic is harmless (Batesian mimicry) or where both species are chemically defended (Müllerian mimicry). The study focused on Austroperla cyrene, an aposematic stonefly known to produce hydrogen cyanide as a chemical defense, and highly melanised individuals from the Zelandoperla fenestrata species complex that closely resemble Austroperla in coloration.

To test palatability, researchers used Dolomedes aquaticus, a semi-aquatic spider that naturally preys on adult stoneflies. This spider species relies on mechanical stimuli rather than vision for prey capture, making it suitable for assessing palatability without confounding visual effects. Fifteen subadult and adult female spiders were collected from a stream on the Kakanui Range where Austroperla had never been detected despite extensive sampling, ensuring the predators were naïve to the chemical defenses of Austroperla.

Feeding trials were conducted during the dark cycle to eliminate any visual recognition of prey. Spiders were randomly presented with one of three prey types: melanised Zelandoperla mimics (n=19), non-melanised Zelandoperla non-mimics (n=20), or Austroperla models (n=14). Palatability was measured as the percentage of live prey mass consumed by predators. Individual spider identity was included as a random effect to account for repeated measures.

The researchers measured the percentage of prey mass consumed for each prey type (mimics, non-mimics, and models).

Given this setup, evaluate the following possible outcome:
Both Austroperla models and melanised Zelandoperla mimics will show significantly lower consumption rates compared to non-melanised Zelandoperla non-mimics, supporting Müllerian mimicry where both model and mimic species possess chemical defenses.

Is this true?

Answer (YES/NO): NO